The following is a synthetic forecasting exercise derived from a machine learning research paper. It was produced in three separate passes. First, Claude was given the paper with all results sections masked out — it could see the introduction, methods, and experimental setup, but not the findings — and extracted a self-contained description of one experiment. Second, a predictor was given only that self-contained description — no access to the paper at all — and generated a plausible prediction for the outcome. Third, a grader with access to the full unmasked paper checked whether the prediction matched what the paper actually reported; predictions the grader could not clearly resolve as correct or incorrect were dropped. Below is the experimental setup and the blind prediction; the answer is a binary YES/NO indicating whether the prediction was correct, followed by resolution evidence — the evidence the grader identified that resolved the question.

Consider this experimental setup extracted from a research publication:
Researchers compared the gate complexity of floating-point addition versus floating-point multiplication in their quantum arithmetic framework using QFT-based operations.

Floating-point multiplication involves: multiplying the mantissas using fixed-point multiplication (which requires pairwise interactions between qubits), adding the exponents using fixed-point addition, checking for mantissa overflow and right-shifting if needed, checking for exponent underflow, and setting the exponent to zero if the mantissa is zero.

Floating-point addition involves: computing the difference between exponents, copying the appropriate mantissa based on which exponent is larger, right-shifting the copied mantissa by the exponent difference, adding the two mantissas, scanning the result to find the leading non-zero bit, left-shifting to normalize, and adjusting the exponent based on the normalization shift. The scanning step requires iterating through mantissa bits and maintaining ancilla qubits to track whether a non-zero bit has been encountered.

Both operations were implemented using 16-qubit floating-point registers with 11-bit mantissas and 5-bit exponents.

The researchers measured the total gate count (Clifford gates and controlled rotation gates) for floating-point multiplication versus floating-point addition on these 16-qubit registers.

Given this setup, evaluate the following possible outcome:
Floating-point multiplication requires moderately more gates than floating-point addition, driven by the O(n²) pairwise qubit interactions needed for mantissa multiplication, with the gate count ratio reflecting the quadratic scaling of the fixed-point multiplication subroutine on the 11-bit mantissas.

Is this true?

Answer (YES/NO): NO